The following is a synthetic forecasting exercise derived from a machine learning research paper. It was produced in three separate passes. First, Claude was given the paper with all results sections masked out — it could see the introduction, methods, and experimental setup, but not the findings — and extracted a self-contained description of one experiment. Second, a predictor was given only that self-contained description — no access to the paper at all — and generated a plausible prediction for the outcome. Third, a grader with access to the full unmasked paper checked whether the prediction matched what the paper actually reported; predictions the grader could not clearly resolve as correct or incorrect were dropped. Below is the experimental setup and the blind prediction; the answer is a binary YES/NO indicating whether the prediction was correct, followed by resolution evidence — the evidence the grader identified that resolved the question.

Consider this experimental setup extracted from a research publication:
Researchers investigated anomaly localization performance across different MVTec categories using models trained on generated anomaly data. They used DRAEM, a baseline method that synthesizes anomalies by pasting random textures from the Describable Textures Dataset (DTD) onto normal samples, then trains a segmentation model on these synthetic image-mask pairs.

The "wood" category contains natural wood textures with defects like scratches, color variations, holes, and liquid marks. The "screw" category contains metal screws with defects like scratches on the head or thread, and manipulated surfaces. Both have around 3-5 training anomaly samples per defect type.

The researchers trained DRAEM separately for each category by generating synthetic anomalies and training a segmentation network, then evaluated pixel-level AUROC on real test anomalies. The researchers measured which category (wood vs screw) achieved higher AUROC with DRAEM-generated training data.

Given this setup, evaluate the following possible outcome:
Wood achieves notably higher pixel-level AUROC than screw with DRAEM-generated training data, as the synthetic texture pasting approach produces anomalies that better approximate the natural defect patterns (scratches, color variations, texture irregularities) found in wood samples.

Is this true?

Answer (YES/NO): YES